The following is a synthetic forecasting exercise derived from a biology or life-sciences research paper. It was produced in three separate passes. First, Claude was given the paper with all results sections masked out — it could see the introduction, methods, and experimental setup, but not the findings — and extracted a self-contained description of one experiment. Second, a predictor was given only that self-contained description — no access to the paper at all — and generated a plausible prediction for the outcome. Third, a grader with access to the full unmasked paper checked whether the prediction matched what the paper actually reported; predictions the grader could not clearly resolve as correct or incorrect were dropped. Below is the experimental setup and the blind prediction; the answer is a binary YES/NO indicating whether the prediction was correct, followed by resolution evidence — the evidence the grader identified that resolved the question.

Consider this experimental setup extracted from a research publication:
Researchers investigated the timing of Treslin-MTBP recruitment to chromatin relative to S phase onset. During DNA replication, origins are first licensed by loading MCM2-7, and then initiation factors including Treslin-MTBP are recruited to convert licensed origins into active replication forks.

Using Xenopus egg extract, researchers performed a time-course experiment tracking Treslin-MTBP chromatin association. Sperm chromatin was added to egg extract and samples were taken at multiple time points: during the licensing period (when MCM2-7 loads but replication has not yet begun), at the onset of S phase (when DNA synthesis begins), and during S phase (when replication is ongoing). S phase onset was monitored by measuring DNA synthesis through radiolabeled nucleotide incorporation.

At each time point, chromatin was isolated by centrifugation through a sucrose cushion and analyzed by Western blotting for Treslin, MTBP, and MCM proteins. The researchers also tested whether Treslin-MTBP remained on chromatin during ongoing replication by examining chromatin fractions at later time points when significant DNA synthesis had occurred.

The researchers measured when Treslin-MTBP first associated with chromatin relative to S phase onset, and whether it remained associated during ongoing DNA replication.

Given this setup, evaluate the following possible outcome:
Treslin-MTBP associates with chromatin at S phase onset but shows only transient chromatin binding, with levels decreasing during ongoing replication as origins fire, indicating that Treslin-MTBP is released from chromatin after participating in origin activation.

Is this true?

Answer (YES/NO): NO